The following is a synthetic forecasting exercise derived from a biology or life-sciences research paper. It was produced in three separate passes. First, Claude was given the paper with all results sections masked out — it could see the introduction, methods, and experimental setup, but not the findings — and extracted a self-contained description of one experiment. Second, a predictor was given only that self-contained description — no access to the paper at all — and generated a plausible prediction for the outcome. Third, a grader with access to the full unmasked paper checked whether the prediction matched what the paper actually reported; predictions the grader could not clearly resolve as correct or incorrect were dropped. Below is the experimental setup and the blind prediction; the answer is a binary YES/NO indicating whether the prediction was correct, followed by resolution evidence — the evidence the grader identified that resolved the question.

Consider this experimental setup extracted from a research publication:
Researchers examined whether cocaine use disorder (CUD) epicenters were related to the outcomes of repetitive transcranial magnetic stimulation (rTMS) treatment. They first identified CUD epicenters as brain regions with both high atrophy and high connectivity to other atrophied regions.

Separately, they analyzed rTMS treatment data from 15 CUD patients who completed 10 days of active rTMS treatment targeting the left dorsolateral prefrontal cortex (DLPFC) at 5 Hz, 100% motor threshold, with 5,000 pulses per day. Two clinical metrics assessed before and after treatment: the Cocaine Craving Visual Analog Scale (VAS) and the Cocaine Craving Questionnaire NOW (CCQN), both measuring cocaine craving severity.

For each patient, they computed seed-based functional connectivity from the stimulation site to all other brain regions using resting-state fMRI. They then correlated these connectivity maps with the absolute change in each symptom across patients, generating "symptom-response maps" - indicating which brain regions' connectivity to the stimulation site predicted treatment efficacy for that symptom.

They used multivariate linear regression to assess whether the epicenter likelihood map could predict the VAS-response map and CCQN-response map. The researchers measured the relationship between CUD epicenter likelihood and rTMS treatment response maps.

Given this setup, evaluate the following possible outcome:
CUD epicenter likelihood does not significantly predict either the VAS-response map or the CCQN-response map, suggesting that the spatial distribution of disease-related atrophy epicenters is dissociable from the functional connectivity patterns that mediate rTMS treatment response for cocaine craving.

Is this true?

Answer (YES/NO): NO